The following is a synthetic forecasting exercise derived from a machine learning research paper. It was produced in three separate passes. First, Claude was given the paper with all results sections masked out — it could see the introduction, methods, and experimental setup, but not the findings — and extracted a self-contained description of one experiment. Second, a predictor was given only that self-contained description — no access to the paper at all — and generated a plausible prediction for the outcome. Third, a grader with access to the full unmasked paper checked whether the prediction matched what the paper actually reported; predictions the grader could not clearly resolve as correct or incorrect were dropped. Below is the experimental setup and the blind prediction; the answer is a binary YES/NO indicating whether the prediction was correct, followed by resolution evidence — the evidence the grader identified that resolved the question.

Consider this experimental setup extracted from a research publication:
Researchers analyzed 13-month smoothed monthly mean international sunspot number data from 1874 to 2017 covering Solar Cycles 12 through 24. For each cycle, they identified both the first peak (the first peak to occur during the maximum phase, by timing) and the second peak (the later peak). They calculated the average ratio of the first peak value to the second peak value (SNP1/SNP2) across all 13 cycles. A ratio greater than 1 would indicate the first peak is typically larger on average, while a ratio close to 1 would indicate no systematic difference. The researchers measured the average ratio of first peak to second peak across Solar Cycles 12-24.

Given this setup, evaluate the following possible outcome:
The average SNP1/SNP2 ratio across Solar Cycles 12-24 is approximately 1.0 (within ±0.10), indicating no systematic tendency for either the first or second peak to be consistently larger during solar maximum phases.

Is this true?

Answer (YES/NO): YES